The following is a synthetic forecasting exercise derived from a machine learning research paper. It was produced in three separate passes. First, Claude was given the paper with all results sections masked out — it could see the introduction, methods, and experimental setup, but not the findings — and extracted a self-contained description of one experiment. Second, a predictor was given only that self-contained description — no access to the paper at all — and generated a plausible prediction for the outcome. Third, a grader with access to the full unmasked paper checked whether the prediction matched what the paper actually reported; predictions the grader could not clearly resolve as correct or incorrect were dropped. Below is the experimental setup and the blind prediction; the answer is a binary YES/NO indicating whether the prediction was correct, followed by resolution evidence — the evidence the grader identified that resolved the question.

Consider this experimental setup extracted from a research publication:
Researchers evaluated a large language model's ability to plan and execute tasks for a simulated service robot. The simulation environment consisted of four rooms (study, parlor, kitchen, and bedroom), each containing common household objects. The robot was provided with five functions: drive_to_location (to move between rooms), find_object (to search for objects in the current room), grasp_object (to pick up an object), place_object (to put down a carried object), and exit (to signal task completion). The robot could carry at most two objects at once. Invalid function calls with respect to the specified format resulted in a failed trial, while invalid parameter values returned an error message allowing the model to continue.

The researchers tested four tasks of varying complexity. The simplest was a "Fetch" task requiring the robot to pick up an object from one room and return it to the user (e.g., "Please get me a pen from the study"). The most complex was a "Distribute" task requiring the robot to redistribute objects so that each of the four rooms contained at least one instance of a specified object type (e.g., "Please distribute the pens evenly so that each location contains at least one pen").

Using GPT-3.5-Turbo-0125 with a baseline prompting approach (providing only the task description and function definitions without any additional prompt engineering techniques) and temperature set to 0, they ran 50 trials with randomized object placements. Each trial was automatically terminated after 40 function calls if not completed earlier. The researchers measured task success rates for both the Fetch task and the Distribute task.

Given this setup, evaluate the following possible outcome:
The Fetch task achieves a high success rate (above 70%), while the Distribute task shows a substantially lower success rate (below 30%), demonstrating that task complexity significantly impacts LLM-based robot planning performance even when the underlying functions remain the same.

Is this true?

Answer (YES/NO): NO